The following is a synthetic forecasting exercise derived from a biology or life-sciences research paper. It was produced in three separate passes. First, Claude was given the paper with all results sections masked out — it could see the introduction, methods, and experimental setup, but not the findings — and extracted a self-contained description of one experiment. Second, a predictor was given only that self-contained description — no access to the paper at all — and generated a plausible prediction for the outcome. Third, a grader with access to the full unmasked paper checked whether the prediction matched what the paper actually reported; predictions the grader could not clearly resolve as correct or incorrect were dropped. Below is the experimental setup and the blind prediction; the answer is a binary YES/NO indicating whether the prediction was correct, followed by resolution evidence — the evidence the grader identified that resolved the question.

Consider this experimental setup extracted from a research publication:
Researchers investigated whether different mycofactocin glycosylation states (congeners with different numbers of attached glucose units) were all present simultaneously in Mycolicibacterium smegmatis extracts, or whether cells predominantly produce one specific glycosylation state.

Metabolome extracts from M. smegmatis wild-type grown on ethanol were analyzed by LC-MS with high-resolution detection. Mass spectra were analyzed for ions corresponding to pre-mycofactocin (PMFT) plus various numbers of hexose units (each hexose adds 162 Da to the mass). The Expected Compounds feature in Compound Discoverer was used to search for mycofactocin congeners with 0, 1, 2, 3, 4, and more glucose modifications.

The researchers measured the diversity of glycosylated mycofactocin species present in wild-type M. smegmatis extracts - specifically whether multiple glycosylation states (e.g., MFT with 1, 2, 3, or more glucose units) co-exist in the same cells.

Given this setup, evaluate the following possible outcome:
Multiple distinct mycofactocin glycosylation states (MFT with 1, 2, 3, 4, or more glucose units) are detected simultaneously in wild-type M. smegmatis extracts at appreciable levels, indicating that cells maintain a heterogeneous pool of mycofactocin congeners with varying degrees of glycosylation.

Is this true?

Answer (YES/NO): YES